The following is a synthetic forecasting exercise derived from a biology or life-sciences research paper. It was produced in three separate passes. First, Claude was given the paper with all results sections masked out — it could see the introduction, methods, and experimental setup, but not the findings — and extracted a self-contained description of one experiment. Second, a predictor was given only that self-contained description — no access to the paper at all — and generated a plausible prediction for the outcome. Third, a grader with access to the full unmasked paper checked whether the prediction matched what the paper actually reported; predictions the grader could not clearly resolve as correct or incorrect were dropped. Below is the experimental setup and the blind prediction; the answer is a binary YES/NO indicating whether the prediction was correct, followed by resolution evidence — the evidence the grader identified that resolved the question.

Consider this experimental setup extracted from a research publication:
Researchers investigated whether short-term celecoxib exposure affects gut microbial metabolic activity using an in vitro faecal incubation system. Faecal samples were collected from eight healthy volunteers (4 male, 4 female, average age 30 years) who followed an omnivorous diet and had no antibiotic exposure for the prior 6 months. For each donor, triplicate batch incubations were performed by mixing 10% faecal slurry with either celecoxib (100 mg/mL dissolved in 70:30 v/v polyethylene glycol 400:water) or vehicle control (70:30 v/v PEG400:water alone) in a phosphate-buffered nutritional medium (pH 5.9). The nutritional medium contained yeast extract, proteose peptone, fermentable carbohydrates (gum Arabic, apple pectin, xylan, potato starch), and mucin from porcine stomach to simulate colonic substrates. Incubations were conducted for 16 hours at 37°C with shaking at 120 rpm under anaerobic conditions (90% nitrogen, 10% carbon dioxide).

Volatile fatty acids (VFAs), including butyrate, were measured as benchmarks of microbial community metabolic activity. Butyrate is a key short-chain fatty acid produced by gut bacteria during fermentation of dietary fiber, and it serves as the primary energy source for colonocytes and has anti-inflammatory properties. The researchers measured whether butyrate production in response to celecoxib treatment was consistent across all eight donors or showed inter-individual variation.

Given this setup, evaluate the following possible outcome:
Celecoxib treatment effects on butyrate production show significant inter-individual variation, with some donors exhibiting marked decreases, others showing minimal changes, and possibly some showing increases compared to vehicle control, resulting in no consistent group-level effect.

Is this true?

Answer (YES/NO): NO